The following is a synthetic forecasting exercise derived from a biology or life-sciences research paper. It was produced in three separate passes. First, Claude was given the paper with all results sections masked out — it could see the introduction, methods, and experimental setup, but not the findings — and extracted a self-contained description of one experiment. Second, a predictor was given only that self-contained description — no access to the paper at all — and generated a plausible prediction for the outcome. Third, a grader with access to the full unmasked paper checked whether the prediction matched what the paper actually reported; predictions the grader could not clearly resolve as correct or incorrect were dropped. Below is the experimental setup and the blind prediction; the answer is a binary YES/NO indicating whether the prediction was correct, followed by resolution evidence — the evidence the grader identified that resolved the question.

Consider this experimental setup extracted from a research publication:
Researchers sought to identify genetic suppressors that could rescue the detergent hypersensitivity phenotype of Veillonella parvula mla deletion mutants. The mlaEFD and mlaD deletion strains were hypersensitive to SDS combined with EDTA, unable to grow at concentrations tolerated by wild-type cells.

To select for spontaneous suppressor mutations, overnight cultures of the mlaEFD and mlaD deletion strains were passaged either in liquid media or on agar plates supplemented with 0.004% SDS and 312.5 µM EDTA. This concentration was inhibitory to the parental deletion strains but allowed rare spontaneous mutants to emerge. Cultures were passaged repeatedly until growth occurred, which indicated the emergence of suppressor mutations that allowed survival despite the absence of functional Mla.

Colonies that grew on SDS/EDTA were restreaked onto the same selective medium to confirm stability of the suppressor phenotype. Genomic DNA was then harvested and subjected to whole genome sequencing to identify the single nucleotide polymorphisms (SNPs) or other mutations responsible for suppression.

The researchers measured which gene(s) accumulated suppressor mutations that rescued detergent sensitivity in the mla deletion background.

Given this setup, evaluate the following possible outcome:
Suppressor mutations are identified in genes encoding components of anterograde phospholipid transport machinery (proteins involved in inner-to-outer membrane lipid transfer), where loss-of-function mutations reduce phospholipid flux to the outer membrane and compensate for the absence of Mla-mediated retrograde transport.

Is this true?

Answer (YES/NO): YES